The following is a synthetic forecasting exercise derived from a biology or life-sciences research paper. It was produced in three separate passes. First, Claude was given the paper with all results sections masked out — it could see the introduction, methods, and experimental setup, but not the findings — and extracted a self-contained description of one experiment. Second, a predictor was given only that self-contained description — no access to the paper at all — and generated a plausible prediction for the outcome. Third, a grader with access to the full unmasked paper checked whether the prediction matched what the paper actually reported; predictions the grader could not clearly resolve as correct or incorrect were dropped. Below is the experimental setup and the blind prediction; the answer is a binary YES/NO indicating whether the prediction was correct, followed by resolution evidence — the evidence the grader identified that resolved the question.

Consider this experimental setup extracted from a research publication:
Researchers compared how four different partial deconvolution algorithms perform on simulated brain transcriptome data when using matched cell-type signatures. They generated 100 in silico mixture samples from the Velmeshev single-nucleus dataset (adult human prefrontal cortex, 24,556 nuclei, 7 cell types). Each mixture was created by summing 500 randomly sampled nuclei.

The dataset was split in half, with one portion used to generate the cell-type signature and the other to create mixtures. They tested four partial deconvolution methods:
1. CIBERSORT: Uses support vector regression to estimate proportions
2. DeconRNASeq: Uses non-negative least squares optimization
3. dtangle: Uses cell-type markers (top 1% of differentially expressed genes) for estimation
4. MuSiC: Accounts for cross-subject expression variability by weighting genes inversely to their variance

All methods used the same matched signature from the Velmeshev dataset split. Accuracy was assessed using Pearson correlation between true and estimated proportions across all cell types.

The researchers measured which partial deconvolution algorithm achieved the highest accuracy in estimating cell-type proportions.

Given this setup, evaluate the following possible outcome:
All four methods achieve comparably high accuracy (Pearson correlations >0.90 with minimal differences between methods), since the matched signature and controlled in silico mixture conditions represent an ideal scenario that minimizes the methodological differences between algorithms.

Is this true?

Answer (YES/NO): NO